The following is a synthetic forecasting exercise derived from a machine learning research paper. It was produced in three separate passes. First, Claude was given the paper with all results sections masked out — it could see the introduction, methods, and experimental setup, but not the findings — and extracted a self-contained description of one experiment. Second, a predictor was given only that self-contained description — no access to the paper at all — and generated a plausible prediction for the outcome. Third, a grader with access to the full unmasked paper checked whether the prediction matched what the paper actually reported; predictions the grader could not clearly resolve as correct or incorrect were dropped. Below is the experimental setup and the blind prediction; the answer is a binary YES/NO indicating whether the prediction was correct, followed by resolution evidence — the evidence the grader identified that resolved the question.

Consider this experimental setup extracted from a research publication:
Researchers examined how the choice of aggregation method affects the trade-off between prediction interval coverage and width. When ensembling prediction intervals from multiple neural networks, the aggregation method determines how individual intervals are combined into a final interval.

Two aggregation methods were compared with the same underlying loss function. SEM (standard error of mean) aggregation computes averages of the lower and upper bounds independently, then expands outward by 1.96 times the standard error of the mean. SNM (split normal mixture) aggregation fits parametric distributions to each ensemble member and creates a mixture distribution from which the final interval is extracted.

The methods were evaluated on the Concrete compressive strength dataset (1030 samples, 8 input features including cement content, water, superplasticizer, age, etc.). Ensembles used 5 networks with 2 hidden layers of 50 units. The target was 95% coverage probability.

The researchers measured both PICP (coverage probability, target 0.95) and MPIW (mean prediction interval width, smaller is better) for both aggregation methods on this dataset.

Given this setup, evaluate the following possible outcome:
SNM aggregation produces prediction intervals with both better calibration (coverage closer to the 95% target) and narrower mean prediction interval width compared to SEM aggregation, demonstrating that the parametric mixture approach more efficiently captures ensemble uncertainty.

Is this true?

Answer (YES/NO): NO